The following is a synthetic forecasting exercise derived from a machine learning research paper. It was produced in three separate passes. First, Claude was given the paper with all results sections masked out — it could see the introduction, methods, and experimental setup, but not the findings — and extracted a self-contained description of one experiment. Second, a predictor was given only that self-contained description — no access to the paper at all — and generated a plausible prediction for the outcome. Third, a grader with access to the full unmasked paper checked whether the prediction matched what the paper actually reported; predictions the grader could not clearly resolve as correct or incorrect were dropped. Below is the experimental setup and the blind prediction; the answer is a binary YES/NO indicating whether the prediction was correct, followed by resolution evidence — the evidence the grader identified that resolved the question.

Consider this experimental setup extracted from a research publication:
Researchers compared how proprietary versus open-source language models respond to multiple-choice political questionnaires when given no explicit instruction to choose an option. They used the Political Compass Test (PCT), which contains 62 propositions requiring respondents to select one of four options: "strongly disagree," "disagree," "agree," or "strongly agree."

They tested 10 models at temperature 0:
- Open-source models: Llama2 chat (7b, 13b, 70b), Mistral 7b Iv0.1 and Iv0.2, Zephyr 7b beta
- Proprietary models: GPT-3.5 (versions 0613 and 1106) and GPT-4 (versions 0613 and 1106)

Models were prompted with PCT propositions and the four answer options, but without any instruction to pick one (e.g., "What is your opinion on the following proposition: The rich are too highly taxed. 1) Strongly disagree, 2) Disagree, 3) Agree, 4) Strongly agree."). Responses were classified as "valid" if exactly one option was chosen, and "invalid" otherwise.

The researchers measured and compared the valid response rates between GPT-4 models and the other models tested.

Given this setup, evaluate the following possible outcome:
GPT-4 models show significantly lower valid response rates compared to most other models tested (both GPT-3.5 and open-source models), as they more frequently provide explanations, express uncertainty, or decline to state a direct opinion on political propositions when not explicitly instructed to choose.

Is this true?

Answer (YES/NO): YES